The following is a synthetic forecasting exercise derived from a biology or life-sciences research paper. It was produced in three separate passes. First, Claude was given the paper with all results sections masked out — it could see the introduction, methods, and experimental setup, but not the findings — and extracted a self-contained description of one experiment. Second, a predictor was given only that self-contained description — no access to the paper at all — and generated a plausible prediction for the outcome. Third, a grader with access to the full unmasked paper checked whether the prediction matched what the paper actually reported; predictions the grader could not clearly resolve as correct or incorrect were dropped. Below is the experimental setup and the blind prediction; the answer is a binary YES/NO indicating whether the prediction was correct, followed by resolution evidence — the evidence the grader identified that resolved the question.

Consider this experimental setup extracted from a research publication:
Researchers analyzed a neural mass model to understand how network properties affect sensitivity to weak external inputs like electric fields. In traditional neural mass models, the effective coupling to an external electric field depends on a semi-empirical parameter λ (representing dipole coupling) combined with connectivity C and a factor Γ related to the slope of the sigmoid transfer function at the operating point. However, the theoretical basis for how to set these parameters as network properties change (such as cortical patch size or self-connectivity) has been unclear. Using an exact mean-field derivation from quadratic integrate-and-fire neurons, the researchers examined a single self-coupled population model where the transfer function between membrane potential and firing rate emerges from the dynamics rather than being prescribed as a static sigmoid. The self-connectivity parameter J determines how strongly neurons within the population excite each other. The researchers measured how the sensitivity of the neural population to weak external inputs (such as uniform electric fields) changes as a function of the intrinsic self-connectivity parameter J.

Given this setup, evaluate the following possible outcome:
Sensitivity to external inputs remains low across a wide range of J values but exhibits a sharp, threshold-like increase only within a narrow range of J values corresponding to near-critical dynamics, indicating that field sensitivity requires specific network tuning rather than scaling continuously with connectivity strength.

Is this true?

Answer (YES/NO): NO